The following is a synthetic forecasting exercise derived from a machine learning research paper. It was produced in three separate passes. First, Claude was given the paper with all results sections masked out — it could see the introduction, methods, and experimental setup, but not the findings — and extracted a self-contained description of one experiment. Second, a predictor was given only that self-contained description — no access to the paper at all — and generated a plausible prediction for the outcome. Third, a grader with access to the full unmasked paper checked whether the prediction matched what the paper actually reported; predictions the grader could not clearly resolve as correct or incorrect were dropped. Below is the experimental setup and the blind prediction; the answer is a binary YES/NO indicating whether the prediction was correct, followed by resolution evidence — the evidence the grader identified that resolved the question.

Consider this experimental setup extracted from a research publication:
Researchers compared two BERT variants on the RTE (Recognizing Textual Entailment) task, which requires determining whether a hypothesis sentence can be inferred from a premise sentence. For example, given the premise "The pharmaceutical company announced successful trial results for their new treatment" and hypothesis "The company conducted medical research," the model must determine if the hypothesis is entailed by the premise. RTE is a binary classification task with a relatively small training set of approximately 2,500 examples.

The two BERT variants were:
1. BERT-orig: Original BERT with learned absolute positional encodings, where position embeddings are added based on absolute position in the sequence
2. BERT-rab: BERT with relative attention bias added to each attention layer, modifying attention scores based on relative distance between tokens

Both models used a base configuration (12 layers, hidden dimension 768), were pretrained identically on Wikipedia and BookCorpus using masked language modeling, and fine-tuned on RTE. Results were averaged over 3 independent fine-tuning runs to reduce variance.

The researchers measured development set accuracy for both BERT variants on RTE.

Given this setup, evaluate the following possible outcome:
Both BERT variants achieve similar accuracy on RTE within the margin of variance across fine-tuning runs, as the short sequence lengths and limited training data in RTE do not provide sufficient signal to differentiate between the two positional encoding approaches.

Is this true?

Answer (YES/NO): NO